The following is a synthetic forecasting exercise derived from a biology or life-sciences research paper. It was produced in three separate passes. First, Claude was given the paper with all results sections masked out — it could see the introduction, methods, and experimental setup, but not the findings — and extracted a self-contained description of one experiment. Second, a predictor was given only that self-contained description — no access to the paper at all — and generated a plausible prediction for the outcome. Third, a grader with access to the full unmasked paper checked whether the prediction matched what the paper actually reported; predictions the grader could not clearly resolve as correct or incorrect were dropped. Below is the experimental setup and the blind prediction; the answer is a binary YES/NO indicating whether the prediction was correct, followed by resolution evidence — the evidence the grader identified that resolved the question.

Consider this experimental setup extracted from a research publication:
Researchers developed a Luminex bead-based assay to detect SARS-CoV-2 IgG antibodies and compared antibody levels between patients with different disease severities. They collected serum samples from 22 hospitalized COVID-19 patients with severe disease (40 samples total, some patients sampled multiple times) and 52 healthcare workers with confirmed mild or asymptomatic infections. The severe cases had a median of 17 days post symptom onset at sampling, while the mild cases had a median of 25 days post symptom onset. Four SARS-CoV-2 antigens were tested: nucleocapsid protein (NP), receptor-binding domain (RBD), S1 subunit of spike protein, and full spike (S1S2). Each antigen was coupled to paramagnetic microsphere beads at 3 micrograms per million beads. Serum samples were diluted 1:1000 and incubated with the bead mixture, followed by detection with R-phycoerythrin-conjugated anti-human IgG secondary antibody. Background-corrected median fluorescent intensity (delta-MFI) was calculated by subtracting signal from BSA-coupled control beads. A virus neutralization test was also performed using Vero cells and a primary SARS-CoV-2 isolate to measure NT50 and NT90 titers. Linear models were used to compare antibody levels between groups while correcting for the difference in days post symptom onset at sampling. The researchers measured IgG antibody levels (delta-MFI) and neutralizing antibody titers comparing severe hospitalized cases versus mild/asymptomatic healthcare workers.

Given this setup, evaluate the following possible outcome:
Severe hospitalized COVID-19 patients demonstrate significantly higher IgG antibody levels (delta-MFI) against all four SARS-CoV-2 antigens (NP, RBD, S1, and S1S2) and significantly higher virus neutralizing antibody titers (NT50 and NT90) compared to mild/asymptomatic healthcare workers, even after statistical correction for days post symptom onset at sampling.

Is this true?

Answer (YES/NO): NO